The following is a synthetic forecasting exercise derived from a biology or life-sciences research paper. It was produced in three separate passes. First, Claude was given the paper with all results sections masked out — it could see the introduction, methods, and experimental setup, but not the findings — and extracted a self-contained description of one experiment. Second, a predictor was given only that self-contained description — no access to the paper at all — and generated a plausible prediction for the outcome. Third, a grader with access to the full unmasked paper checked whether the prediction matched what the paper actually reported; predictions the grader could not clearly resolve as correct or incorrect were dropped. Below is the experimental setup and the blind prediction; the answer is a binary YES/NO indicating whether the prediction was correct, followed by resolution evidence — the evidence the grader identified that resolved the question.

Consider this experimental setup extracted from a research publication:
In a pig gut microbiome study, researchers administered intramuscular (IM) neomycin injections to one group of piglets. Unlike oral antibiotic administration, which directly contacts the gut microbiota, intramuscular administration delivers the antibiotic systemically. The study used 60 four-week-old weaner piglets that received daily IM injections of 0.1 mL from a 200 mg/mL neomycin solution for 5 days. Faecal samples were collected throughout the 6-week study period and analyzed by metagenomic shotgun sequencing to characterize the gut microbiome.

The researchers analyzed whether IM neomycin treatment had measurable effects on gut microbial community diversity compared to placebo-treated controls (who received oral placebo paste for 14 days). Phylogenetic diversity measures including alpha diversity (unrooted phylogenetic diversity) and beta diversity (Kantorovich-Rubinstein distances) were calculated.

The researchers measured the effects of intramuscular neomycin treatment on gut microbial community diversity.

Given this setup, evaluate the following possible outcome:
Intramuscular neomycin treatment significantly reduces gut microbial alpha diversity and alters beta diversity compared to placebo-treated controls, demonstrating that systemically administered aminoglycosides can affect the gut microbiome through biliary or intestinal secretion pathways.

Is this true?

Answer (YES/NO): NO